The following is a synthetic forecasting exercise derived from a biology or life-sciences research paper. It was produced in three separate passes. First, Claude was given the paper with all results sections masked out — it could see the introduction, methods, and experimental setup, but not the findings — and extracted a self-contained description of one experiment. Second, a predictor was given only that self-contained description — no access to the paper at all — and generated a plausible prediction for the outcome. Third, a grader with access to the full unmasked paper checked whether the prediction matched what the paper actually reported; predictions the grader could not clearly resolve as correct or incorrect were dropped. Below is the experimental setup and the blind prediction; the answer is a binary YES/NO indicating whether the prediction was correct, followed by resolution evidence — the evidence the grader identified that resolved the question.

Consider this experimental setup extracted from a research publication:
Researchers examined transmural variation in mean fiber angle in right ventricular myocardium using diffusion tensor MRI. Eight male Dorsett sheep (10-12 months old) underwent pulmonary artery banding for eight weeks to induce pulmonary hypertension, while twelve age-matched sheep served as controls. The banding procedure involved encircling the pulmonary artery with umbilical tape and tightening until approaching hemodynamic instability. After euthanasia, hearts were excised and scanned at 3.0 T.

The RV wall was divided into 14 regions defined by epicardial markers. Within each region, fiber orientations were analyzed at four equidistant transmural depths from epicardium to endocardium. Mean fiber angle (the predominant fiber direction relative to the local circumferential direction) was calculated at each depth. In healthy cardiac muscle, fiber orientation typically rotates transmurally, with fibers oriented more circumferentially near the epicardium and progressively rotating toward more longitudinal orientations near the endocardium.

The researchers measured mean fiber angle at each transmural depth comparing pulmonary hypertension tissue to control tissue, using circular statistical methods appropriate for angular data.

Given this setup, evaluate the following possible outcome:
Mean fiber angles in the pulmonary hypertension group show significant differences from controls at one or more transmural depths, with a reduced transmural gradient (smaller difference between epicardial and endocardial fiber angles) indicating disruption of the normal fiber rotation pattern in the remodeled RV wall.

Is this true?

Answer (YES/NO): NO